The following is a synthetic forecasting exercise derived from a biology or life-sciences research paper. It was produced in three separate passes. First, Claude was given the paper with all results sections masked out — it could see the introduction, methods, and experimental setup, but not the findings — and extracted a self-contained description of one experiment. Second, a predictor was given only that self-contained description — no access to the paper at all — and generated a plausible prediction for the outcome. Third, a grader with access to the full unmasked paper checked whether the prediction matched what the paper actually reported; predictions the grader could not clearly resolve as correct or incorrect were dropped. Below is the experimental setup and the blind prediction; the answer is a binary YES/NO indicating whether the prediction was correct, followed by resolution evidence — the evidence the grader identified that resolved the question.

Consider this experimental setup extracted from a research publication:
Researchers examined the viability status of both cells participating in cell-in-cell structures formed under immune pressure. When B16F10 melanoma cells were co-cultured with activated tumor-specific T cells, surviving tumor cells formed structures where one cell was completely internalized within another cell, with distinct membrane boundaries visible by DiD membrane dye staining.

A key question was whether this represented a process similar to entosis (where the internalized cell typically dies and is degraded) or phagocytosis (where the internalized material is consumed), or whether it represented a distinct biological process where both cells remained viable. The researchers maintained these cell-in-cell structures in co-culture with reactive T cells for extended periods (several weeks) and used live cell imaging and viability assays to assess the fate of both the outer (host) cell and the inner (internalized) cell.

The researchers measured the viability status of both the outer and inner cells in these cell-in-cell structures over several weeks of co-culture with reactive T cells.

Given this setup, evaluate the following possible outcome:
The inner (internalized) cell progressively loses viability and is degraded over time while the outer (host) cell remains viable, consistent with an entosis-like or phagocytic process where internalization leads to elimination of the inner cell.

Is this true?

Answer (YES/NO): NO